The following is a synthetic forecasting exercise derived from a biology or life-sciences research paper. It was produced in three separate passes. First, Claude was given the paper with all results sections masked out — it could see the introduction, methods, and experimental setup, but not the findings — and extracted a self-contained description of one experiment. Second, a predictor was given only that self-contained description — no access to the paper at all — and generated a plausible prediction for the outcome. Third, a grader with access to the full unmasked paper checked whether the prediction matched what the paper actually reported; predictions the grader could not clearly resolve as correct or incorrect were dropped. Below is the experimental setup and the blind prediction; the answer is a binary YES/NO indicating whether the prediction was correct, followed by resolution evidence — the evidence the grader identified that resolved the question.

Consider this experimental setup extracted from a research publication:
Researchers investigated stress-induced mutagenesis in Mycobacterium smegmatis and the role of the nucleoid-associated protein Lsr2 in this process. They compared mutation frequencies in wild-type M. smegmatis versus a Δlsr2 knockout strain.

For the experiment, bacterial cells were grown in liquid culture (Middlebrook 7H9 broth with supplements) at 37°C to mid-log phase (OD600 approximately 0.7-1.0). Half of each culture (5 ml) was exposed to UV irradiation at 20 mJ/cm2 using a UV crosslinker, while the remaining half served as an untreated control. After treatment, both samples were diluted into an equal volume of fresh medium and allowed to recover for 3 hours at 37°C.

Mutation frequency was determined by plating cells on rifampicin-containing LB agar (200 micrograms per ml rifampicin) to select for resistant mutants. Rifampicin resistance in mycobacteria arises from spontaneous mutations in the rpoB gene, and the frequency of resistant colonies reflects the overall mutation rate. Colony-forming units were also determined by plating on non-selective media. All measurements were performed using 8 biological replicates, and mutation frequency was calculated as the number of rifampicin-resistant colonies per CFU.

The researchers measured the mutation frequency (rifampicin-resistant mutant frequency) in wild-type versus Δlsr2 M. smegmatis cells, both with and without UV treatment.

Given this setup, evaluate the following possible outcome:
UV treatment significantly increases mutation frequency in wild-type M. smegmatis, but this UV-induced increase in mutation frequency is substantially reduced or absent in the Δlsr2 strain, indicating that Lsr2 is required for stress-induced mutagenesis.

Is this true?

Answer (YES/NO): YES